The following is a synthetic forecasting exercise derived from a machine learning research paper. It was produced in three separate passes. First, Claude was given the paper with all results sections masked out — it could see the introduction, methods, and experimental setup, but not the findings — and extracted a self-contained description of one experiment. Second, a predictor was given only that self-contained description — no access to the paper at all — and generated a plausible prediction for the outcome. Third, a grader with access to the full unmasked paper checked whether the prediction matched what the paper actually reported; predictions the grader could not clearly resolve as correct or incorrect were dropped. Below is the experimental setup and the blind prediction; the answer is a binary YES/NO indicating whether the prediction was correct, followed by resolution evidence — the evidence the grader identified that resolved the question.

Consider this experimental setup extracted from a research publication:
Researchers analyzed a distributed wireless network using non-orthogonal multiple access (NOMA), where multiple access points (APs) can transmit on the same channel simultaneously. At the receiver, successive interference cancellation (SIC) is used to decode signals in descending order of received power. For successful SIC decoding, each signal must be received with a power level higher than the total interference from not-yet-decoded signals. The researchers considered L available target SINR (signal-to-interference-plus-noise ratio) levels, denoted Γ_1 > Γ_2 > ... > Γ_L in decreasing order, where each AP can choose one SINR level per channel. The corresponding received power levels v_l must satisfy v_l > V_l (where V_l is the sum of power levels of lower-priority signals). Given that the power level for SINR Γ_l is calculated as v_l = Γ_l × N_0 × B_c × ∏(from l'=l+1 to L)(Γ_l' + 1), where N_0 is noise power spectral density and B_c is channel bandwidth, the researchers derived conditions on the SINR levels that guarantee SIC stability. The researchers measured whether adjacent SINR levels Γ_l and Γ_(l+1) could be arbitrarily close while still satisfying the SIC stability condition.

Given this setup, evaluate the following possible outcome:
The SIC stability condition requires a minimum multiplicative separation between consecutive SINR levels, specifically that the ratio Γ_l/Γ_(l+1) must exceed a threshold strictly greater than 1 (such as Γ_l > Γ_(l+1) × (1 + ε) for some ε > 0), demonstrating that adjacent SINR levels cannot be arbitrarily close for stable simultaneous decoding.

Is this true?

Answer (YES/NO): NO